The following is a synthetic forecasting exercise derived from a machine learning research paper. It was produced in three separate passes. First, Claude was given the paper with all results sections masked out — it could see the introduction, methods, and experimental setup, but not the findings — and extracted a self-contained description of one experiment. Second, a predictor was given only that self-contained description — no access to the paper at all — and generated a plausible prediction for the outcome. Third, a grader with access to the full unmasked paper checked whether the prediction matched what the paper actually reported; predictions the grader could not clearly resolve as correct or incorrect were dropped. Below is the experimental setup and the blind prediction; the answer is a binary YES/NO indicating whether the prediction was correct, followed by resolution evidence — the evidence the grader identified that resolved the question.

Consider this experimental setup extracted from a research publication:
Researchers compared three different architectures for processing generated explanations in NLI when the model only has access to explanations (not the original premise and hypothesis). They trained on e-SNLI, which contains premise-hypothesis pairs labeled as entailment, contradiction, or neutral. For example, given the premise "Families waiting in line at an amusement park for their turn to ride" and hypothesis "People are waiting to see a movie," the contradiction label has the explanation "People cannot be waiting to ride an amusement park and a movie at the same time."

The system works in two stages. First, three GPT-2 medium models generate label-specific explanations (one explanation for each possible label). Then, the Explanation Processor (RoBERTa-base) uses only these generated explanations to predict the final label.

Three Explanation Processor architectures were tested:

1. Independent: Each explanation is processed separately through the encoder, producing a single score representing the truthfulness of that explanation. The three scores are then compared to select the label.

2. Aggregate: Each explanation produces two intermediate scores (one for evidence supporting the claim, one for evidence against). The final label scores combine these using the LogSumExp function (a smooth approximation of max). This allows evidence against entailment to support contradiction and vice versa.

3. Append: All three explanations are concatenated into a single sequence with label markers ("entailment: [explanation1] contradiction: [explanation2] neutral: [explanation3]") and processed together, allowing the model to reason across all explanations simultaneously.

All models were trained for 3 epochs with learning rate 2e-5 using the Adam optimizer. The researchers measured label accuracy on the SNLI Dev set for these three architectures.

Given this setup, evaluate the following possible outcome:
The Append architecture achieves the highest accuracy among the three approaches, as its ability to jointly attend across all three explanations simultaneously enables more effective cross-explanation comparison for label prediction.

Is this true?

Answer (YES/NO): YES